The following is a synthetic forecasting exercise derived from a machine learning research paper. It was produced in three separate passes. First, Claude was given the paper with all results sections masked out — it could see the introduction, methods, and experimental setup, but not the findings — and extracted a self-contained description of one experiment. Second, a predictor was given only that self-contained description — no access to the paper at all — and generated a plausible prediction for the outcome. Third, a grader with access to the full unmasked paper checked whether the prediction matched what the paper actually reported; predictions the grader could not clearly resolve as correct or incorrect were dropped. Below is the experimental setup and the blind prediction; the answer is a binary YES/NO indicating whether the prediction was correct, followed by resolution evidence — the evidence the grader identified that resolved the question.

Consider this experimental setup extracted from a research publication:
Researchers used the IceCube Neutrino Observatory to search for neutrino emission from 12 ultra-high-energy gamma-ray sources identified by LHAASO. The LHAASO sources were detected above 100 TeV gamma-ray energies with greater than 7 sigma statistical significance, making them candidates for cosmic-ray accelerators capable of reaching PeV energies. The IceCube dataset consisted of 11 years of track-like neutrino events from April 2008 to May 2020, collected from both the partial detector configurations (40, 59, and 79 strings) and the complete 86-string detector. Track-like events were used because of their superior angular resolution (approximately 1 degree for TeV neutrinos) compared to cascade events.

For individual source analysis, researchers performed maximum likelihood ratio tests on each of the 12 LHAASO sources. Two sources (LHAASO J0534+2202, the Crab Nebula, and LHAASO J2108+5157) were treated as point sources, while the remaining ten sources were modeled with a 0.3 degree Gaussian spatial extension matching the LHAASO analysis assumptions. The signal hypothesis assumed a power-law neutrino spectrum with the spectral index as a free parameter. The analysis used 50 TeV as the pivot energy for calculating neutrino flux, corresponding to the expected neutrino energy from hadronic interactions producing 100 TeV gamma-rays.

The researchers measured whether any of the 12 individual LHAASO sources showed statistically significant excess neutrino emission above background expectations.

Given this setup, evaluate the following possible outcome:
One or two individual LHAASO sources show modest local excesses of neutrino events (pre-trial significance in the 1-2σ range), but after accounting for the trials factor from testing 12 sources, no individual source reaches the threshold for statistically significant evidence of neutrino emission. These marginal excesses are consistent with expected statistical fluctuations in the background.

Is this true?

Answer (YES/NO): YES